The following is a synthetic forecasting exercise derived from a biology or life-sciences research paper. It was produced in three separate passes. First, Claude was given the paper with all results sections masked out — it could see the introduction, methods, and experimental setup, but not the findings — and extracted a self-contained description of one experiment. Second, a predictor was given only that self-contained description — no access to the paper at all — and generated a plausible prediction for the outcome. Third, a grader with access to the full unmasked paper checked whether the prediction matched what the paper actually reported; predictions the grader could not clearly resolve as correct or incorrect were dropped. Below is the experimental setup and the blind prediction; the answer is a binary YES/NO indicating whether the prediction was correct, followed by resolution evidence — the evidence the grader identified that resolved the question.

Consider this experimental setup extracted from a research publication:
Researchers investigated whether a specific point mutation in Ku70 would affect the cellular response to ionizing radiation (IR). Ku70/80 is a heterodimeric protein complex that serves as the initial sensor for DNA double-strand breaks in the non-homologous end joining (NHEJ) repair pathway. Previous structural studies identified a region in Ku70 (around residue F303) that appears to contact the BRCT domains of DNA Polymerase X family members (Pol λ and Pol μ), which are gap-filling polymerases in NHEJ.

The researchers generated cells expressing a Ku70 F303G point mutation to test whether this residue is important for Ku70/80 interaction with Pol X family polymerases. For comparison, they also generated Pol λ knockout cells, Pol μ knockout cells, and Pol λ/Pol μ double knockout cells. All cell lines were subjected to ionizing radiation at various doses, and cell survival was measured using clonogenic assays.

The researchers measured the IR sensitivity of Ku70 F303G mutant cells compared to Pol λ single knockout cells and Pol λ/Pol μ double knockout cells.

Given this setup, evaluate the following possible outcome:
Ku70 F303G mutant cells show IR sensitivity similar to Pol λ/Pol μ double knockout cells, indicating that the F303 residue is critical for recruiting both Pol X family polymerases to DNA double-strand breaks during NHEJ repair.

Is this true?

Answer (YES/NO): YES